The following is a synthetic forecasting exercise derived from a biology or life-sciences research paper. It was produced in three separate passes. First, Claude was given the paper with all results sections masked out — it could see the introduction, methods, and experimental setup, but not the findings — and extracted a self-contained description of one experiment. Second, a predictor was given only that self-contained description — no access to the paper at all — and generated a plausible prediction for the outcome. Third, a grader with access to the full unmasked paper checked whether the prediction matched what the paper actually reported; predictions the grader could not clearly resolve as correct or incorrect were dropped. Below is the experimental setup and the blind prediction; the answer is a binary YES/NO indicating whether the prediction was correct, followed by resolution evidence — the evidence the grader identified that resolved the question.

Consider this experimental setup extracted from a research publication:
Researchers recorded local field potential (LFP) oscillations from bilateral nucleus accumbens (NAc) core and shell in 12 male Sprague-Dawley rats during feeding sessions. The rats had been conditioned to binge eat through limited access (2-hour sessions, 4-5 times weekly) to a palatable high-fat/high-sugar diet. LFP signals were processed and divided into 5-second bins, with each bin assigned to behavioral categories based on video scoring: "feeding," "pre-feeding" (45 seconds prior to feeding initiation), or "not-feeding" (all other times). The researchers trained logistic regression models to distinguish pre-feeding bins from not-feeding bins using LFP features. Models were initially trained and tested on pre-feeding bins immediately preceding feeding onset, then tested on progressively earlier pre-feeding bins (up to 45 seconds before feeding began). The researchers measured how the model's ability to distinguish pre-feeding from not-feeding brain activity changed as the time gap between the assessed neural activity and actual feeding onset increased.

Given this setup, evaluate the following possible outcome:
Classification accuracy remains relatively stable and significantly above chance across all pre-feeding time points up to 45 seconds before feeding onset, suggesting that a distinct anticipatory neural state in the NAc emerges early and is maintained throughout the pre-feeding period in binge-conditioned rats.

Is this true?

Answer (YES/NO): NO